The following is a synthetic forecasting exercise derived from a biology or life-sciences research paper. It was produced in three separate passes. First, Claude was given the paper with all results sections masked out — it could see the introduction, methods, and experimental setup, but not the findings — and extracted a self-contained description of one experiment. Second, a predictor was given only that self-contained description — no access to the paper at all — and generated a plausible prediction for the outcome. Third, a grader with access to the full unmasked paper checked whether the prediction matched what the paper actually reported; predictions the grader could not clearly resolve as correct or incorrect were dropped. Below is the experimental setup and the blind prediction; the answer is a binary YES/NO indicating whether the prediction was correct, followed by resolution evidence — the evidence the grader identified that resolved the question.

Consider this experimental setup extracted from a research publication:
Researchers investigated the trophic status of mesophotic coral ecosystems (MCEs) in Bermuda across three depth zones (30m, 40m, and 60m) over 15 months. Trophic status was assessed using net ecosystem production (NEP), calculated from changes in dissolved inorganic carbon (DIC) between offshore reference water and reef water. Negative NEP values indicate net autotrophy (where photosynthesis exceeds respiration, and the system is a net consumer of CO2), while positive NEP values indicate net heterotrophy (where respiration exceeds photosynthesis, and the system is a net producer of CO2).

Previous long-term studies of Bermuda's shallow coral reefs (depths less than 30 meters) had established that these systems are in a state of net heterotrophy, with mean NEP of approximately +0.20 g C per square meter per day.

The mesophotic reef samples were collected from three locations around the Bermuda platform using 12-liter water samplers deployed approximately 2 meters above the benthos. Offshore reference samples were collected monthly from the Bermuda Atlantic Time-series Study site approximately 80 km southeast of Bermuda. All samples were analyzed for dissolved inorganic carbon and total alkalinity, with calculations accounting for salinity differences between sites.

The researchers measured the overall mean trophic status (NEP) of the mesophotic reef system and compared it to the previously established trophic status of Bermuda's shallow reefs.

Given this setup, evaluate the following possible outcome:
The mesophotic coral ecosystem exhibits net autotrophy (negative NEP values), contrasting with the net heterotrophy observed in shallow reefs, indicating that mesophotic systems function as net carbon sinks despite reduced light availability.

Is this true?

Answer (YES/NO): YES